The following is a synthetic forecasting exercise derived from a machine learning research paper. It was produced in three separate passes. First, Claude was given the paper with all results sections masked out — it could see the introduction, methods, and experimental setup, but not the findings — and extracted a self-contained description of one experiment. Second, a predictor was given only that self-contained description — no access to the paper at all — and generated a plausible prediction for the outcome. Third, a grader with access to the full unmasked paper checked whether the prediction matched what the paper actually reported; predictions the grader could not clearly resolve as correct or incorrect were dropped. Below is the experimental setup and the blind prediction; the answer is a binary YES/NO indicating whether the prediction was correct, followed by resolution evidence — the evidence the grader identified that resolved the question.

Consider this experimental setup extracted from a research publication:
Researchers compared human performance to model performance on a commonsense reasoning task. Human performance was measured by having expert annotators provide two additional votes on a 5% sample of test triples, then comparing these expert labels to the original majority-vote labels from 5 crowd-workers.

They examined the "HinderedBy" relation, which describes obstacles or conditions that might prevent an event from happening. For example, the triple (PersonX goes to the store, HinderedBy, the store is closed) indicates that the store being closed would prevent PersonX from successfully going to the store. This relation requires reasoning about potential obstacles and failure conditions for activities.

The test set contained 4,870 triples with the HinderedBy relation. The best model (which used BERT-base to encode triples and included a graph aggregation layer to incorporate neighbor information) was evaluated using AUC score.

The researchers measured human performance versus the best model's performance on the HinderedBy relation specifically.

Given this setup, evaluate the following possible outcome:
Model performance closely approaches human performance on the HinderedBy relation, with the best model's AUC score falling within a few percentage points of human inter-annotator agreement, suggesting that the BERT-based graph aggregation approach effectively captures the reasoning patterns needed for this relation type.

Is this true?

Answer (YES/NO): NO